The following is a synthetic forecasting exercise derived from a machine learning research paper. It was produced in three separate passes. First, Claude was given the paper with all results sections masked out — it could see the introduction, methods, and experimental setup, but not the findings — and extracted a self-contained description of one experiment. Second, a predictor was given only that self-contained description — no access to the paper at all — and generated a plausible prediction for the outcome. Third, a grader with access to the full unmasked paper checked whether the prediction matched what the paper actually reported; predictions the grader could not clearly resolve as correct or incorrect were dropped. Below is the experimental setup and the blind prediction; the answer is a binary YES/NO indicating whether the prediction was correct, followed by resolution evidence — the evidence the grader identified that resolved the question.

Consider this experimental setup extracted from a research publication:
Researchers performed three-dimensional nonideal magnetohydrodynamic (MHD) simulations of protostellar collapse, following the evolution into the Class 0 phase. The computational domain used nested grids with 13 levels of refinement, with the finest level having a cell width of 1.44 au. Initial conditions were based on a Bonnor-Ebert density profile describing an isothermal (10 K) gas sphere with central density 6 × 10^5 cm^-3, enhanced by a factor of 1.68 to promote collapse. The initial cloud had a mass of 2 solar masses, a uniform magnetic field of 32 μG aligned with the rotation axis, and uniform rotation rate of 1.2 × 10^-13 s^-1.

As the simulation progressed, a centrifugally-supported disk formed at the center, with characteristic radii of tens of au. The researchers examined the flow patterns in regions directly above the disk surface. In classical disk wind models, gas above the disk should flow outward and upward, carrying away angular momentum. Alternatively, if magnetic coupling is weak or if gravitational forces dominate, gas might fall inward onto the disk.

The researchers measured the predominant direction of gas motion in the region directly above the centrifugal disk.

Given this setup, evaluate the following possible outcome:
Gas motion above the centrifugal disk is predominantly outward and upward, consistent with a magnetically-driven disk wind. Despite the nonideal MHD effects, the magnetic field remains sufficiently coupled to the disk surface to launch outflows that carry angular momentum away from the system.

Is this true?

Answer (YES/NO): NO